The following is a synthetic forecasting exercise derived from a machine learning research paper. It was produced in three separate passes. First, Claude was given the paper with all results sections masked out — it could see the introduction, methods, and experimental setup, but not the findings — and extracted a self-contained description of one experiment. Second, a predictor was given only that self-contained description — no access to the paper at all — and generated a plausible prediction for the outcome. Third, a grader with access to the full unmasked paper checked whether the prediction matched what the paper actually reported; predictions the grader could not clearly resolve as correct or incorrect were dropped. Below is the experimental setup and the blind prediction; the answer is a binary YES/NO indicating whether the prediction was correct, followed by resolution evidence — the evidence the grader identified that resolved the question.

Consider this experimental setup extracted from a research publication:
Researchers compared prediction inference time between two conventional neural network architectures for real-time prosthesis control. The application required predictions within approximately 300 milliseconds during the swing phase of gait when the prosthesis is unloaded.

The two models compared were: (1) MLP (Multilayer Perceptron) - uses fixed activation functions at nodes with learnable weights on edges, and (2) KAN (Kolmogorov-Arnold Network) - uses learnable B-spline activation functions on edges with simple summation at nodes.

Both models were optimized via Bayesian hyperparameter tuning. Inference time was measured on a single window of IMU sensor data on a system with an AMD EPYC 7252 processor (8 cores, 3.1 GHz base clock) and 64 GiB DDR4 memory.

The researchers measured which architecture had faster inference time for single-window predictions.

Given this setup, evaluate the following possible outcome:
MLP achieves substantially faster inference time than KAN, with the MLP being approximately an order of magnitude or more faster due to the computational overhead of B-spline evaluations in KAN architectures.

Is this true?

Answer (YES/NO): YES